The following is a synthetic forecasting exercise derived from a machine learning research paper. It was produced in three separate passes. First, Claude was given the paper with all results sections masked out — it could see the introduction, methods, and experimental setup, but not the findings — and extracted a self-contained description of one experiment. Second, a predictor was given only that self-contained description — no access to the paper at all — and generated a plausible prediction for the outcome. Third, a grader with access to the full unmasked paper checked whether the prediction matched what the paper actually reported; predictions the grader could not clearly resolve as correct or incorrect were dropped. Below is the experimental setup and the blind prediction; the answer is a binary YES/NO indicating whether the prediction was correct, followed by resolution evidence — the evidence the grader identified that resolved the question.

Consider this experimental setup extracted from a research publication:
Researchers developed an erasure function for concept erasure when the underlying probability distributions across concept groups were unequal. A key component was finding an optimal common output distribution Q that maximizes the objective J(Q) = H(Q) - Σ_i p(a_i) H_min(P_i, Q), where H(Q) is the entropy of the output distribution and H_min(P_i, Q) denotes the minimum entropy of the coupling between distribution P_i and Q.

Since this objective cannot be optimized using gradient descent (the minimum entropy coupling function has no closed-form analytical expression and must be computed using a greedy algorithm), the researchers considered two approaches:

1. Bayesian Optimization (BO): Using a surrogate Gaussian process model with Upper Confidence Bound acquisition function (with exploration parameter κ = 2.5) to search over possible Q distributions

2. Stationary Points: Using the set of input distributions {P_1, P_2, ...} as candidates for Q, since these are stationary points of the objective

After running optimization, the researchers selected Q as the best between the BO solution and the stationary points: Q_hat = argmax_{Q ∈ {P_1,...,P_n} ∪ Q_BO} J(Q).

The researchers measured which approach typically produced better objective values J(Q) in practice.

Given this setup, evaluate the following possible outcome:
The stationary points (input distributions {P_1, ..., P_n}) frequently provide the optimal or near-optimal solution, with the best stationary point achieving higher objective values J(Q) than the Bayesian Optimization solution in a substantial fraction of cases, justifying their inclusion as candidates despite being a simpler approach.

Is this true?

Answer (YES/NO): YES